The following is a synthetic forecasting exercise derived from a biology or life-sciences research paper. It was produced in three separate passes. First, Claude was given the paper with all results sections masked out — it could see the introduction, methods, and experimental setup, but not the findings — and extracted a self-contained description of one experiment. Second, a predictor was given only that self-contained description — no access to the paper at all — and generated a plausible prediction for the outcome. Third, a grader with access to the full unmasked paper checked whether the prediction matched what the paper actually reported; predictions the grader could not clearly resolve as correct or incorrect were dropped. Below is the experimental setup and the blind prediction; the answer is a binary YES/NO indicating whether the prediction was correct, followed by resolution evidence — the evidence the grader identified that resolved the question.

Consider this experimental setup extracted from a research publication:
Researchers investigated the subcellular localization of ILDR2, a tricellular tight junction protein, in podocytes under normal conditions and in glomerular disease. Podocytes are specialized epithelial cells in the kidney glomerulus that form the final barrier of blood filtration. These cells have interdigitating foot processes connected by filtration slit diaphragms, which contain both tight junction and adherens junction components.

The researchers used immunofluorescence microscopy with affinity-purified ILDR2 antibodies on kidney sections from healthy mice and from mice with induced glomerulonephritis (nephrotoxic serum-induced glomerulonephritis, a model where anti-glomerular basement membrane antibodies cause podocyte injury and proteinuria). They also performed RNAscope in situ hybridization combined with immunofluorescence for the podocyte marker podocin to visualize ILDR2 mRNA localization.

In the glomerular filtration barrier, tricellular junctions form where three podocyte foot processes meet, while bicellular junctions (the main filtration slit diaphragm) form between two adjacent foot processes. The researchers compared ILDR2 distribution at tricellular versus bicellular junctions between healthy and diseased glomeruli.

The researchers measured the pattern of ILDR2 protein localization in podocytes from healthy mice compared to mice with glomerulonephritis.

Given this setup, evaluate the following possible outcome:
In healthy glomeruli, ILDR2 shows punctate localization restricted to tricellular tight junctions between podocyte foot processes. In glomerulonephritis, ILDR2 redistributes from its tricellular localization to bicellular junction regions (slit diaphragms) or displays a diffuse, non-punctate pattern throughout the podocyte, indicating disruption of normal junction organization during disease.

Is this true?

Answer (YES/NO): NO